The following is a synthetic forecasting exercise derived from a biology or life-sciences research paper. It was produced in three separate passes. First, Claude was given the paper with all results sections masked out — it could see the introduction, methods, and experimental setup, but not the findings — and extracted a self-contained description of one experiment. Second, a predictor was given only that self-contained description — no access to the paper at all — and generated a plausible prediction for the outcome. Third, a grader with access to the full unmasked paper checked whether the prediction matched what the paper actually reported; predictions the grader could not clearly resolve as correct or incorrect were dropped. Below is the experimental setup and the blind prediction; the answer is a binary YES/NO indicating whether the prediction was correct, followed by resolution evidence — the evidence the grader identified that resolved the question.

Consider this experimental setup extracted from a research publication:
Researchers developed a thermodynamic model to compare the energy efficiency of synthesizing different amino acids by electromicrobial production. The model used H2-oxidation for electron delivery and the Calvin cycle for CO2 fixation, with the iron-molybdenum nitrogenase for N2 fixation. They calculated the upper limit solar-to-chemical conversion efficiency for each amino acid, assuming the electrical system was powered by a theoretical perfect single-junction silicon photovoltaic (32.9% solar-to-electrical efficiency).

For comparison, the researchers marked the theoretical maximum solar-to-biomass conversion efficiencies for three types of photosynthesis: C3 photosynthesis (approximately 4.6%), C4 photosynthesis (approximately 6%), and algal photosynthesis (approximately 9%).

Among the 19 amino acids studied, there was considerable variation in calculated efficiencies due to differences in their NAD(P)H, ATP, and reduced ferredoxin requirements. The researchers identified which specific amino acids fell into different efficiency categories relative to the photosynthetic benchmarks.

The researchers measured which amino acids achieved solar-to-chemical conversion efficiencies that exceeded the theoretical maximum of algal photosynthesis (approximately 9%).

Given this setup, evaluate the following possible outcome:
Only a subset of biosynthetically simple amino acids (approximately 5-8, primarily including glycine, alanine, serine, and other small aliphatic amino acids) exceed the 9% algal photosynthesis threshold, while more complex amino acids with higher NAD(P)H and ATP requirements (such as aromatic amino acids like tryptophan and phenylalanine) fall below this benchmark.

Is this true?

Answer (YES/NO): NO